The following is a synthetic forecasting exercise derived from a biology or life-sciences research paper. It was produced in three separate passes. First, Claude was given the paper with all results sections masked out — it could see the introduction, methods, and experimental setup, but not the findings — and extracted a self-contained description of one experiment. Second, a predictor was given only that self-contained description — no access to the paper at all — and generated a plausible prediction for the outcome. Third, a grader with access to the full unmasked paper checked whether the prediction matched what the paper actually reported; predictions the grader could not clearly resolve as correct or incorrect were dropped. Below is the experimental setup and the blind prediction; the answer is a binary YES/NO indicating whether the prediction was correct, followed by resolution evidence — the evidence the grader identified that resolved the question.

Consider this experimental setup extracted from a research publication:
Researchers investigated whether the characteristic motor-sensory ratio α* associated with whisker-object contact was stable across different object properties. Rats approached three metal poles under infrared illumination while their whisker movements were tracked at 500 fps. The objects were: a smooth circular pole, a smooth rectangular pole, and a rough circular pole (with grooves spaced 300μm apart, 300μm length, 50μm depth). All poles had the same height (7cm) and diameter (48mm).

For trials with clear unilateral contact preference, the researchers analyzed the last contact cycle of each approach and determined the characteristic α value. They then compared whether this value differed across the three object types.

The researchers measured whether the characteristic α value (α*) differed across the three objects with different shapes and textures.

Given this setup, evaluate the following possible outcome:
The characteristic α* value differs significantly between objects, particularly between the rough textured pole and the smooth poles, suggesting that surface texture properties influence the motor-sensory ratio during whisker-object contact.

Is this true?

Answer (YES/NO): NO